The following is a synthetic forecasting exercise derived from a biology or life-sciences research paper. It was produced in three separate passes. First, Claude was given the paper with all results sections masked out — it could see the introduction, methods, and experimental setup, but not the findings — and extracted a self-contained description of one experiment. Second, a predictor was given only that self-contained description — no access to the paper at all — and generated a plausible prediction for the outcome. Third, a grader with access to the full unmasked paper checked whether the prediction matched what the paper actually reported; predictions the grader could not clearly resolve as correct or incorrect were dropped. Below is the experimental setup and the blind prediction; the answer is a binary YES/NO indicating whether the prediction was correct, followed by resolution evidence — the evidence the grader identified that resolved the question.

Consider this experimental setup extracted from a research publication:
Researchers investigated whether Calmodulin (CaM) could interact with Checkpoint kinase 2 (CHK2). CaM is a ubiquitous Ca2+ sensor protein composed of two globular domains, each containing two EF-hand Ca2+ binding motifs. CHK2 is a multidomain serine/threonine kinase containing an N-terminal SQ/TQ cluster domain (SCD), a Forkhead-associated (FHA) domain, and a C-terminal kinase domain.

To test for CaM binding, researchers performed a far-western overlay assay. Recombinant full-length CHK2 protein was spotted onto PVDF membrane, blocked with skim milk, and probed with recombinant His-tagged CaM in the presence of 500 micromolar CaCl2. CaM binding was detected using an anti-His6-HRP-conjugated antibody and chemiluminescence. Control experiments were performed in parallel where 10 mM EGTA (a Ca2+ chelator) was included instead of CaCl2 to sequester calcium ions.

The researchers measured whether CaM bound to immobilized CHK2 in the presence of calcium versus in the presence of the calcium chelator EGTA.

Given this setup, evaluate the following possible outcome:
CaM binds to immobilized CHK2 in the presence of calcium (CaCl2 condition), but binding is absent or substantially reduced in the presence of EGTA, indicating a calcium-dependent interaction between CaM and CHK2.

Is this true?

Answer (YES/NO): YES